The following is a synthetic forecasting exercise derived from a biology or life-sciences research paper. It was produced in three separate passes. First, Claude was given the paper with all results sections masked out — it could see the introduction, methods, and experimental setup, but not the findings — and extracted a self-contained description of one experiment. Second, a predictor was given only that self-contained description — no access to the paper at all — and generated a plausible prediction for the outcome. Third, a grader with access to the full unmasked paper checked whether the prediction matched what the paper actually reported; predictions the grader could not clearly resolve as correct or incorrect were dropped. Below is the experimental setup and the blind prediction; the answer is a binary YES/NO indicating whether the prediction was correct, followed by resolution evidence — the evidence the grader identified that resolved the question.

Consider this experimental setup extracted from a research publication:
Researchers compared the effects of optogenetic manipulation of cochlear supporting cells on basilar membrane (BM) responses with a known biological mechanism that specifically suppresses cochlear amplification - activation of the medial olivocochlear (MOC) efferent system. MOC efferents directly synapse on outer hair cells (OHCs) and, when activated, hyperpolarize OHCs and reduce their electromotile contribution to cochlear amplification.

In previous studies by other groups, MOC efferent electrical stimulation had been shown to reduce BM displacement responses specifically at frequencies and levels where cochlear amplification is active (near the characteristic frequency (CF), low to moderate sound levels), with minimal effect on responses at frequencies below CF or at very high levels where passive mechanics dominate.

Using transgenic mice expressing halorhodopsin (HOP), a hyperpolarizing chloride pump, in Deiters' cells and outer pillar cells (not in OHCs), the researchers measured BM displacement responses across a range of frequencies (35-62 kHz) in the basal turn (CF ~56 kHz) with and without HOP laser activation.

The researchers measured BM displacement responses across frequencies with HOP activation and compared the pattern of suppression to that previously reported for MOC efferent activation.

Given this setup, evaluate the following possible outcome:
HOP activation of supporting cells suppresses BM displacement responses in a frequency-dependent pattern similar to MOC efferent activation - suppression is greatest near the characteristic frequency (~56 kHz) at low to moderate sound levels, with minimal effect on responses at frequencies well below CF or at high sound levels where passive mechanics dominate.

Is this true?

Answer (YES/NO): NO